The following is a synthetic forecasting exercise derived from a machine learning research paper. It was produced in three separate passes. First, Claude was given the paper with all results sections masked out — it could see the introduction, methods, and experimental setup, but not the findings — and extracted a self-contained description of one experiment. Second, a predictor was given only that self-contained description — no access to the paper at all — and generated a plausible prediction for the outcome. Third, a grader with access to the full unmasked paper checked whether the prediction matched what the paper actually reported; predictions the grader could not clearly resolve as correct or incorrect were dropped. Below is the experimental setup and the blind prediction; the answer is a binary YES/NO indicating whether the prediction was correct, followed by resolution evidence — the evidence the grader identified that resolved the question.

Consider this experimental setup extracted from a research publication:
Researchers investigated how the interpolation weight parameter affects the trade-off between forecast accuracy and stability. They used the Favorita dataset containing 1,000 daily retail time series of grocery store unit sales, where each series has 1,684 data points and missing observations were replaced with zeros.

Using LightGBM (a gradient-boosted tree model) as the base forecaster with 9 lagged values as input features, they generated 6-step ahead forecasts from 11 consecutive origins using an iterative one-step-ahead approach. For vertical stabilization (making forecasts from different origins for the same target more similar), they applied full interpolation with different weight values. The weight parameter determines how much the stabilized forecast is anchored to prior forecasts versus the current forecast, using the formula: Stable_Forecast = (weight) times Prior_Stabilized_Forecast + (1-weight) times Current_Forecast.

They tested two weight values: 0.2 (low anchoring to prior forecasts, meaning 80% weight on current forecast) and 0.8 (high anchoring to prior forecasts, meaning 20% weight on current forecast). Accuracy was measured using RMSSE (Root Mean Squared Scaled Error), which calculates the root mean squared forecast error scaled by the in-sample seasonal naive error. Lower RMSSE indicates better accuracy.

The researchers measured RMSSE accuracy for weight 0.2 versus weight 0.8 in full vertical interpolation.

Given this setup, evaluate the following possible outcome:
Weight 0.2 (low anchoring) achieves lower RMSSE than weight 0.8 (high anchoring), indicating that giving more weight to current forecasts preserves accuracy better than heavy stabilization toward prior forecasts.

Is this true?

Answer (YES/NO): YES